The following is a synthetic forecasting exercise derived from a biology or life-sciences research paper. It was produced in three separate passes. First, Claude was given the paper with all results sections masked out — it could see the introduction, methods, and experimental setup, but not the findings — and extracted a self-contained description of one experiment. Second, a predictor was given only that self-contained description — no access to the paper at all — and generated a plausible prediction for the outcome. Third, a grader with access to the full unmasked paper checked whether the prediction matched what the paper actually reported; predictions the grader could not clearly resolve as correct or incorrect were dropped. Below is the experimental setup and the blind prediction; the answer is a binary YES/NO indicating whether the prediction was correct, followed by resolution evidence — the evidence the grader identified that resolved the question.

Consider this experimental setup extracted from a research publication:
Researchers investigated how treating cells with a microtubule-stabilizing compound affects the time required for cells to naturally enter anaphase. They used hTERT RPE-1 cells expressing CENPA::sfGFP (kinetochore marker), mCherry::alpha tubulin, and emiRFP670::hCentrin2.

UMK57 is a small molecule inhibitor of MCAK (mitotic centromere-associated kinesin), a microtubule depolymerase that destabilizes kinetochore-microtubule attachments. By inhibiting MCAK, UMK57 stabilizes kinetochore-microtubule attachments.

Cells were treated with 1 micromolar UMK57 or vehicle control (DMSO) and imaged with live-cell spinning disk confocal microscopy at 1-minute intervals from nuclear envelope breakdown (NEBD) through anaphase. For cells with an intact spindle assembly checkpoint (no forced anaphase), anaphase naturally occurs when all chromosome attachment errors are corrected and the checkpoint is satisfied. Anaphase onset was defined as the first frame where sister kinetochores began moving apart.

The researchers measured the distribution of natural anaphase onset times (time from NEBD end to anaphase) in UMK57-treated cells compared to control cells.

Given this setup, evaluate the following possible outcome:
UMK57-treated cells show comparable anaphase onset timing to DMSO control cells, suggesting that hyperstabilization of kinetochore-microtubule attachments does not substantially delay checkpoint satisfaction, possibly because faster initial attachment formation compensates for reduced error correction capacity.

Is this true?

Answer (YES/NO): NO